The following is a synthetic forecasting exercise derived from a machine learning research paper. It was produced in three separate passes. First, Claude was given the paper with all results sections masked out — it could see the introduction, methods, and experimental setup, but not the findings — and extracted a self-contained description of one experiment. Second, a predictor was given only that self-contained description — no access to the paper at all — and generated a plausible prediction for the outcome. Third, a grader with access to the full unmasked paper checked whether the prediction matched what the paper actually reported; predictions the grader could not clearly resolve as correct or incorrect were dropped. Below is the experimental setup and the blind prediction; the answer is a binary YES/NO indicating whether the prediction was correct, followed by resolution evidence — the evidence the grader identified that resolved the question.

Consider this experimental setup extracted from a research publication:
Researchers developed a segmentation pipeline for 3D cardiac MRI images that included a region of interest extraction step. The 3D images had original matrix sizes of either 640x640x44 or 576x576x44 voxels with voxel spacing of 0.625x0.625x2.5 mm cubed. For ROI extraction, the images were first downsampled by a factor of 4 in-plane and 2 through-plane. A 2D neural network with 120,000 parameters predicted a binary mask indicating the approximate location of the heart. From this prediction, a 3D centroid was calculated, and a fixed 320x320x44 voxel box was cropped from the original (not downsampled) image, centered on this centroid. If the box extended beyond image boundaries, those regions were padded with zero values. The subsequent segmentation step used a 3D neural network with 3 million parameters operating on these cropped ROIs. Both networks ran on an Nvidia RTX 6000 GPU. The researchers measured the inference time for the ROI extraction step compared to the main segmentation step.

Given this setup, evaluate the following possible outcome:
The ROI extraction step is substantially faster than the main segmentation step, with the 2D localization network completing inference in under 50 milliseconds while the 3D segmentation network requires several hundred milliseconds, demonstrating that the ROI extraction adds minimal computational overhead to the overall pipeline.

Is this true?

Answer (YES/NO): NO